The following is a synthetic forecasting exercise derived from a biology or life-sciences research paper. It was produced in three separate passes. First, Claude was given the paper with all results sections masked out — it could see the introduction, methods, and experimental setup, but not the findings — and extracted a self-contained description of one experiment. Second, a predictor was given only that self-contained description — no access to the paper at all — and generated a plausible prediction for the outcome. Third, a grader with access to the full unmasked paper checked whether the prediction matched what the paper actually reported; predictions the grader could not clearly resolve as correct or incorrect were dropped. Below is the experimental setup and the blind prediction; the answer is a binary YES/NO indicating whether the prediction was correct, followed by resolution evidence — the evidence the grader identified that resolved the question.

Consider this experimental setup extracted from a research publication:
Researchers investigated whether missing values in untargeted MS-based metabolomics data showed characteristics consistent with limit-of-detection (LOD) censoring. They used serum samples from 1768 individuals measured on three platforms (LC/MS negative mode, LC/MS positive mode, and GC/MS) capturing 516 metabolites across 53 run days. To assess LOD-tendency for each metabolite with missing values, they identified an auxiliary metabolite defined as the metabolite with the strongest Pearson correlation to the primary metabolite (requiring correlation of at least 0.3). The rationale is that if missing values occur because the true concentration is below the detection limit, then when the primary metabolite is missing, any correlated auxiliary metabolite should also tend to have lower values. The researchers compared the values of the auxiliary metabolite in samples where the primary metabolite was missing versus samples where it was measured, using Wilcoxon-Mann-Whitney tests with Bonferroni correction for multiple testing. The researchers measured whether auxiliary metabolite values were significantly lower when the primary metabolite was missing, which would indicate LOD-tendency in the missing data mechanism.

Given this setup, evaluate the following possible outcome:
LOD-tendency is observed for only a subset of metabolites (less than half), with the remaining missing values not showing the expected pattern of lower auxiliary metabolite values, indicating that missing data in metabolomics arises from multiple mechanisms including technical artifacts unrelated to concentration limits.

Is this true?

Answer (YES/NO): NO